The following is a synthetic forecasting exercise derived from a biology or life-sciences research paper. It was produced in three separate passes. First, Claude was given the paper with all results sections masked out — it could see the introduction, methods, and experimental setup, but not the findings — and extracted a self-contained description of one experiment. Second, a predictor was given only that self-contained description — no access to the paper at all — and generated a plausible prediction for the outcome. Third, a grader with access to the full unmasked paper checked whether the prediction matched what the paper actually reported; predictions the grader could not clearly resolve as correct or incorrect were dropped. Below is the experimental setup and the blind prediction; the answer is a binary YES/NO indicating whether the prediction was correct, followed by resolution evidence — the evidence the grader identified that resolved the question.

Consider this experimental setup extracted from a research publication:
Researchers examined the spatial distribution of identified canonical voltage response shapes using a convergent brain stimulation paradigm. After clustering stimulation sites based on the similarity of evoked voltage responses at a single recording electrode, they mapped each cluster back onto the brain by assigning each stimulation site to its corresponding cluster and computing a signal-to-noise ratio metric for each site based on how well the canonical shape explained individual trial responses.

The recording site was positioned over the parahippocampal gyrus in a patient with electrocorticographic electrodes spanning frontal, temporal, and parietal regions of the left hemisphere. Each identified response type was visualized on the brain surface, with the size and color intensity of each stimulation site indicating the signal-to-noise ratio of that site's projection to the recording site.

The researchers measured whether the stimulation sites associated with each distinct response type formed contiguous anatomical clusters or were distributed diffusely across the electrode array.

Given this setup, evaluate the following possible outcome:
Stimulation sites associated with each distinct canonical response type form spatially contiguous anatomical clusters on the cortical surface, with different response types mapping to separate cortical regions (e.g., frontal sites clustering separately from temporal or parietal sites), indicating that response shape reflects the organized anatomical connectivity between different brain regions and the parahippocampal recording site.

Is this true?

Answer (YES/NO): YES